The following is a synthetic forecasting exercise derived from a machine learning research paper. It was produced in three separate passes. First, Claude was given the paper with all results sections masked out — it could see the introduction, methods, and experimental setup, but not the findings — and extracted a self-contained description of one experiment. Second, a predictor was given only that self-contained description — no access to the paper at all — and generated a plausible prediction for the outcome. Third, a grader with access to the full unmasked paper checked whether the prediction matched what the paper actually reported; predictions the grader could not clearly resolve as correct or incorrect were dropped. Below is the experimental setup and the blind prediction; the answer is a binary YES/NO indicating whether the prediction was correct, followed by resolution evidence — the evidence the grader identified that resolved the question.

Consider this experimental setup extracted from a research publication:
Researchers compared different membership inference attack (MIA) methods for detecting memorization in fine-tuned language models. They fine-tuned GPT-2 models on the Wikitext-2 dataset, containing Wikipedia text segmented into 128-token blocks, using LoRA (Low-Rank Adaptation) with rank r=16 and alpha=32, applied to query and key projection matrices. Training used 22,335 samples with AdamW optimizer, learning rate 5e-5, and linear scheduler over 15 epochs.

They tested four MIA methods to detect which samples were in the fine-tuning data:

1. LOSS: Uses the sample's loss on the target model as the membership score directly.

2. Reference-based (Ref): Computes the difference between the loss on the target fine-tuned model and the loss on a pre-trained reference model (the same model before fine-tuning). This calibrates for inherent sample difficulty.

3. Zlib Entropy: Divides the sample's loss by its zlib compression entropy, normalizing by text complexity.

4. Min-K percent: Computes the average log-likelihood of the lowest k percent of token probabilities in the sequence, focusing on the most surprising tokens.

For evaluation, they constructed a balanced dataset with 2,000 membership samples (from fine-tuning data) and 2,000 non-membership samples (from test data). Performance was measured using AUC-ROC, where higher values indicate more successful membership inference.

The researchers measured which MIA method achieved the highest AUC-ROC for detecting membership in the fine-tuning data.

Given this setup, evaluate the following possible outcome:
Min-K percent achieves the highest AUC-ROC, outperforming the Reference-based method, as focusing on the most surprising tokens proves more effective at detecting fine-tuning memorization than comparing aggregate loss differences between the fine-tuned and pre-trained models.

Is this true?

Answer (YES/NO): NO